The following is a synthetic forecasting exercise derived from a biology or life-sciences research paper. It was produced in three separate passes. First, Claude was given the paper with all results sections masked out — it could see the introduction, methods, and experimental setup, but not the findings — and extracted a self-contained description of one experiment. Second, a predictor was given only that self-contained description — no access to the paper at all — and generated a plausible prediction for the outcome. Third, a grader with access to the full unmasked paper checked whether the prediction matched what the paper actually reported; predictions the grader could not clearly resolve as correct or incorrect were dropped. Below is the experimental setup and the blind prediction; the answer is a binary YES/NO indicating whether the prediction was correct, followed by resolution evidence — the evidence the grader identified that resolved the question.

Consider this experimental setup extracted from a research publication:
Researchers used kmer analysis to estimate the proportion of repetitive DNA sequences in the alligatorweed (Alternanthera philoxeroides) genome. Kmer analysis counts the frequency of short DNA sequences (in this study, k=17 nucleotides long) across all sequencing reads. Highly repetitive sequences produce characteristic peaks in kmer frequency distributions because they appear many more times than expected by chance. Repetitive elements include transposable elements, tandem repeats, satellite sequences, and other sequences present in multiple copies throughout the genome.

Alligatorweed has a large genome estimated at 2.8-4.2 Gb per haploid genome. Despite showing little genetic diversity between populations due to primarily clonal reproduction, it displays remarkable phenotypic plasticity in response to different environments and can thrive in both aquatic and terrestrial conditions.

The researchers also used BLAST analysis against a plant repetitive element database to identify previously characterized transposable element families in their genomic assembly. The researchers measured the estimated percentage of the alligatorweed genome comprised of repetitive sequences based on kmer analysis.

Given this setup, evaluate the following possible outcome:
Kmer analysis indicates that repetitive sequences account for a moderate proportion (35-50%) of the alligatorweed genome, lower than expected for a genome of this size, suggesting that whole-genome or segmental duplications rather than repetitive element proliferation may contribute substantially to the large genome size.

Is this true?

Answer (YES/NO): NO